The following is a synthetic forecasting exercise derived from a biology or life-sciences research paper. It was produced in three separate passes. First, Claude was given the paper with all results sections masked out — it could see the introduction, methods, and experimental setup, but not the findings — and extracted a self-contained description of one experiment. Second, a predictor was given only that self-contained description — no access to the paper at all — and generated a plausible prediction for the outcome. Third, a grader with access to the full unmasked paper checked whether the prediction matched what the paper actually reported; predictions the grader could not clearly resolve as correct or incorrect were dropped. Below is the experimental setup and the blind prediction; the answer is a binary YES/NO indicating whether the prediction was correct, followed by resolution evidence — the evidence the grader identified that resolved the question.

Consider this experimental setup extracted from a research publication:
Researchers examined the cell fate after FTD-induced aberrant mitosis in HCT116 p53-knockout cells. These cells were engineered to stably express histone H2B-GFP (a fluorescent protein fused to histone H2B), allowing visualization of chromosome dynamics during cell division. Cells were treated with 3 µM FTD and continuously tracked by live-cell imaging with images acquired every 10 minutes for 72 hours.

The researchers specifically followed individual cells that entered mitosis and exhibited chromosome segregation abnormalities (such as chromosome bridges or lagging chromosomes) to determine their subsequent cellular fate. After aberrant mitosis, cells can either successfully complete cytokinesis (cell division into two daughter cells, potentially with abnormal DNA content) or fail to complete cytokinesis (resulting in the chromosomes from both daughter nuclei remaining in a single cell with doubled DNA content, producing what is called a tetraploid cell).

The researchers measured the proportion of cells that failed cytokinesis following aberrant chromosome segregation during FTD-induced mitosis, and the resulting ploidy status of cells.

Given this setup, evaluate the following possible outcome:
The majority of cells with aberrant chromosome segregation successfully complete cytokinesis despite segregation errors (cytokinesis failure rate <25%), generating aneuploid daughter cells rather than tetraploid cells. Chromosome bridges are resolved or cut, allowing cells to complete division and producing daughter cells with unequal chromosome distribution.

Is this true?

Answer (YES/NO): NO